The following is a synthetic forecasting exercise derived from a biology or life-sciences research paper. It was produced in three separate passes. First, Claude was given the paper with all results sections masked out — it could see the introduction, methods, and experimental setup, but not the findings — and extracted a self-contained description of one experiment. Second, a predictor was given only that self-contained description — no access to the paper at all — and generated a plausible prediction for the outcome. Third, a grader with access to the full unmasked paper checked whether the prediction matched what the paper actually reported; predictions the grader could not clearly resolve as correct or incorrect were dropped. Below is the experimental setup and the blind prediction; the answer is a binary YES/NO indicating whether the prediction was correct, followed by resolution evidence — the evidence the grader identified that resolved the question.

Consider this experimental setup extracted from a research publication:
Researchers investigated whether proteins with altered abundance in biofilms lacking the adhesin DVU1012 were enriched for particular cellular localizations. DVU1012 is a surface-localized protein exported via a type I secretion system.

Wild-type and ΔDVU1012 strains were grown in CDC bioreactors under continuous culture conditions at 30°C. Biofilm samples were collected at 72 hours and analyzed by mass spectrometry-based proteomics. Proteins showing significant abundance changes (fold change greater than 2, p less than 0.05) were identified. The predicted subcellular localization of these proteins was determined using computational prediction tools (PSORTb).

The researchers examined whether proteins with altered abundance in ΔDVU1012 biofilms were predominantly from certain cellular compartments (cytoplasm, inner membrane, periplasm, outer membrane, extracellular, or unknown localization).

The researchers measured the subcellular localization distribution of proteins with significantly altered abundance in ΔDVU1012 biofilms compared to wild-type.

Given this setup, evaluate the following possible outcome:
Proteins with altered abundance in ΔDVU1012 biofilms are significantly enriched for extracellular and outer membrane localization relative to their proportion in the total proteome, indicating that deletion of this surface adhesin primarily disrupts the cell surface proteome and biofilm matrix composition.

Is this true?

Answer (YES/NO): NO